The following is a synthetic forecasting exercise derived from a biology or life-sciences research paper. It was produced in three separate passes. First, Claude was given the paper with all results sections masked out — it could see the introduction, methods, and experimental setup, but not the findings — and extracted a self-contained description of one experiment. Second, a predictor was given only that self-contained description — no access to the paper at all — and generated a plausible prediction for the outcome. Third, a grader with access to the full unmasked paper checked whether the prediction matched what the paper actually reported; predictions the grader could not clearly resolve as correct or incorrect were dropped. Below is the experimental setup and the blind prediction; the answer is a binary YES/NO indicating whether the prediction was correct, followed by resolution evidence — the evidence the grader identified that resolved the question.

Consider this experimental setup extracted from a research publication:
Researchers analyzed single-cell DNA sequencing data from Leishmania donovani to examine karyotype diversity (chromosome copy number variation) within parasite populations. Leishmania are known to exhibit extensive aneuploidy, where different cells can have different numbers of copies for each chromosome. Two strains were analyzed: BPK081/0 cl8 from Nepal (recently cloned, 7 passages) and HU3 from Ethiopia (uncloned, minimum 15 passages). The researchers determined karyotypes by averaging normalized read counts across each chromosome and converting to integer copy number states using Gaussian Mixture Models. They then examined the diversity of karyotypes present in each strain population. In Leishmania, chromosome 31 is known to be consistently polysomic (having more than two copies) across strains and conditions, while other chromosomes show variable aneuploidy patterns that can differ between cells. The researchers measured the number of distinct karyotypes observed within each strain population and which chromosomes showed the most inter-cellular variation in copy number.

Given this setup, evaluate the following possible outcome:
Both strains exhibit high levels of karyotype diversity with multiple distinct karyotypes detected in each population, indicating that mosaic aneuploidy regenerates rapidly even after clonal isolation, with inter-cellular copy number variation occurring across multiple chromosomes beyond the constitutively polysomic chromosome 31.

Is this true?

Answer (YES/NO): NO